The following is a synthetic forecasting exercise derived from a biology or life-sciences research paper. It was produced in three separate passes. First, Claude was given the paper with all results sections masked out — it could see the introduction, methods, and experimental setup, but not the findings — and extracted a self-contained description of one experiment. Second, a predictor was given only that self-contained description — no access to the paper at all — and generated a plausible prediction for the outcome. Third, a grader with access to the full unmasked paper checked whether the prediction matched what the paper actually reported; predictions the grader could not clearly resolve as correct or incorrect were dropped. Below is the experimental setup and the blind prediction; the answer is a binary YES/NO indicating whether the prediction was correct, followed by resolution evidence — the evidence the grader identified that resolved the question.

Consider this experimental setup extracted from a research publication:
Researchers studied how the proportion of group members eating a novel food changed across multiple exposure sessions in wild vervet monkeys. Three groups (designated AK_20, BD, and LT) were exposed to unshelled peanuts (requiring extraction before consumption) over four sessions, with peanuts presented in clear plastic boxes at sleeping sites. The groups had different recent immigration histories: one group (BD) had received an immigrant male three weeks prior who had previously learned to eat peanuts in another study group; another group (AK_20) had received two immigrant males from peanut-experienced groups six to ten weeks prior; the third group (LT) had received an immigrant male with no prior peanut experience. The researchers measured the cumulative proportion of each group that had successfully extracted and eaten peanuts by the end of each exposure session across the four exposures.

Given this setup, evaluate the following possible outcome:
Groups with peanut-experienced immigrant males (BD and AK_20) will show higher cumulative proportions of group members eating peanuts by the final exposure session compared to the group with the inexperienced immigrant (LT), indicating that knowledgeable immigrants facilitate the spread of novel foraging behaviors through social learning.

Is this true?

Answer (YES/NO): NO